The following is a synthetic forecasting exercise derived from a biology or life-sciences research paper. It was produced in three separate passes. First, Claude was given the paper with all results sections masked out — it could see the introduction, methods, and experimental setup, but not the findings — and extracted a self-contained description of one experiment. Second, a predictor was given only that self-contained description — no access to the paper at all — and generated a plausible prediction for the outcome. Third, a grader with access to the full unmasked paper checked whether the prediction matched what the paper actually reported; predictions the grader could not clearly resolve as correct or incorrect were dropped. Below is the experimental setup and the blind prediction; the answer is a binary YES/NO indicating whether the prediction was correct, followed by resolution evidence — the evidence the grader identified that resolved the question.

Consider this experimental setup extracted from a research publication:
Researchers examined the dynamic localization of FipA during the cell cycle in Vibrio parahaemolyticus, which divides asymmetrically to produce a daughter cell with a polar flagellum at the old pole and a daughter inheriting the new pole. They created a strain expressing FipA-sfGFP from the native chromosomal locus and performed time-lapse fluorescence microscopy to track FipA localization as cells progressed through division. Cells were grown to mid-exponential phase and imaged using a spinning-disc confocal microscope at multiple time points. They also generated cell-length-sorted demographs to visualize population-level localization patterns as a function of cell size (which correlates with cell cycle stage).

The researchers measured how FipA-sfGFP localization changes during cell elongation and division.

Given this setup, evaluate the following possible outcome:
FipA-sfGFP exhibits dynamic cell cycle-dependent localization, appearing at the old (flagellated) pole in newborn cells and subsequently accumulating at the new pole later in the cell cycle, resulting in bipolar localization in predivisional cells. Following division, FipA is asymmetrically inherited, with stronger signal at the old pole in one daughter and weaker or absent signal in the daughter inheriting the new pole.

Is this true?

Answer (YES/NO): NO